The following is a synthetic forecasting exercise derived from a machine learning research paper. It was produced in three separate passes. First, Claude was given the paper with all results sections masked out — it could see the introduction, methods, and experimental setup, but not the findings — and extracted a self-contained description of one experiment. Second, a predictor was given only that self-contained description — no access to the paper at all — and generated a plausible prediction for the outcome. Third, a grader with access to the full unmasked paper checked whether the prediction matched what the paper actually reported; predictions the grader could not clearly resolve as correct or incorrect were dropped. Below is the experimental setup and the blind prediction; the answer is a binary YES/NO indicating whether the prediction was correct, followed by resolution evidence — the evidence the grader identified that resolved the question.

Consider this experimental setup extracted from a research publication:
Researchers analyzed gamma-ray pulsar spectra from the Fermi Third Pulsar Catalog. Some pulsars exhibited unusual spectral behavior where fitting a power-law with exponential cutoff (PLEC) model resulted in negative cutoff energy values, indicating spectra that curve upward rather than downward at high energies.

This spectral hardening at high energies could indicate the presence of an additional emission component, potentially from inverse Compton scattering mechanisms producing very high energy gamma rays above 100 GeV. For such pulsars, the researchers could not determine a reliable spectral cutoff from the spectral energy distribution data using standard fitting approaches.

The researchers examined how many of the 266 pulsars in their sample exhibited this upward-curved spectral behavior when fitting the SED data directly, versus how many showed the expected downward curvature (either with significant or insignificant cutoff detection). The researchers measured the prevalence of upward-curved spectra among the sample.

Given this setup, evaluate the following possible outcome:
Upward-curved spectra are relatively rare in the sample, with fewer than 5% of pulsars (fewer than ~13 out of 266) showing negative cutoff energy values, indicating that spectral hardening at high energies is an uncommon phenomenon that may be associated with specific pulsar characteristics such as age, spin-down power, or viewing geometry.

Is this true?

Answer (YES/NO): NO